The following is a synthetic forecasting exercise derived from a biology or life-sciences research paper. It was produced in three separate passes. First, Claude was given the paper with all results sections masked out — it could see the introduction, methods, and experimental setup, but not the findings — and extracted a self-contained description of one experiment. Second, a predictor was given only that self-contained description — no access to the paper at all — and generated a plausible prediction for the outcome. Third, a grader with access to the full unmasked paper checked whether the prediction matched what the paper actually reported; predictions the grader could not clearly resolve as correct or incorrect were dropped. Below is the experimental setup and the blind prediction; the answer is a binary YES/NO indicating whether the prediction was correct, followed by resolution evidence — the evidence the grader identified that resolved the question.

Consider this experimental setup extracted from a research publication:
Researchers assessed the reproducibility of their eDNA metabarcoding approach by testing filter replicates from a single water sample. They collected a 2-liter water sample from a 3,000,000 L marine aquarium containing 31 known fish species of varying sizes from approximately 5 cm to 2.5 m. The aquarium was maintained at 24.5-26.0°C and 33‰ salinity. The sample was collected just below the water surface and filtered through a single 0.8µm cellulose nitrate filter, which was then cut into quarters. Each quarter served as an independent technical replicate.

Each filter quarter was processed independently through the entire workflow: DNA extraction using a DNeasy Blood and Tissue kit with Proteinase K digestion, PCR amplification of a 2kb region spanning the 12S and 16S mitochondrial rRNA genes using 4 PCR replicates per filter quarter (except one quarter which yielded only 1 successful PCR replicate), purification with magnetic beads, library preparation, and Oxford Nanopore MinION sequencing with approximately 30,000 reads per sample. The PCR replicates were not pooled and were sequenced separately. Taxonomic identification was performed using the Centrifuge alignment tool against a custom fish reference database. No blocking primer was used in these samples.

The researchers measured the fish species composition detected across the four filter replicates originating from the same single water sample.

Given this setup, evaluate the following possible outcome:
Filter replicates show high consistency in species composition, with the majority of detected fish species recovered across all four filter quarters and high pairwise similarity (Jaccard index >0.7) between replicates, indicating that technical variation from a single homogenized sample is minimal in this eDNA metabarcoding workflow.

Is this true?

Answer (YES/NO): NO